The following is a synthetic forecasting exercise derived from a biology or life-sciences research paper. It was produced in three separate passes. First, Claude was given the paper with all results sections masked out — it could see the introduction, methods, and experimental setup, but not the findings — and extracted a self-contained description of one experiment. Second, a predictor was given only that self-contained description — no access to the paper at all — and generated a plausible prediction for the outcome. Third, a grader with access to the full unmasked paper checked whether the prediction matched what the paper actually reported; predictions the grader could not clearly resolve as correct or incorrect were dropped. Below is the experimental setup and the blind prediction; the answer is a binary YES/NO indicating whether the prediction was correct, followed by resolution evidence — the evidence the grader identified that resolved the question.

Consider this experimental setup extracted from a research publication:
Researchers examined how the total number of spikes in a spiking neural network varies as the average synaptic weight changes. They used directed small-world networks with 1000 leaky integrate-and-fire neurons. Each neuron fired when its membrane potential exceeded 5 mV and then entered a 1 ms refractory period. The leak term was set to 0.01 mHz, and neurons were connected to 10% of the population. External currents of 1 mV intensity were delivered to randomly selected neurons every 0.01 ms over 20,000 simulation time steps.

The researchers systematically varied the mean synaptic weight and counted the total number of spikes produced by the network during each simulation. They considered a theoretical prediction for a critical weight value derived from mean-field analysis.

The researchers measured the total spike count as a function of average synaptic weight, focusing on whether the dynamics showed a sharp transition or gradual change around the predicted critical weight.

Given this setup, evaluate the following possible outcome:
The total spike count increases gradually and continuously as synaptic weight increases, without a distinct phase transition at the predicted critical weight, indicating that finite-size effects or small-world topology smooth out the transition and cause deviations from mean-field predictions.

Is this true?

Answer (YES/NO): NO